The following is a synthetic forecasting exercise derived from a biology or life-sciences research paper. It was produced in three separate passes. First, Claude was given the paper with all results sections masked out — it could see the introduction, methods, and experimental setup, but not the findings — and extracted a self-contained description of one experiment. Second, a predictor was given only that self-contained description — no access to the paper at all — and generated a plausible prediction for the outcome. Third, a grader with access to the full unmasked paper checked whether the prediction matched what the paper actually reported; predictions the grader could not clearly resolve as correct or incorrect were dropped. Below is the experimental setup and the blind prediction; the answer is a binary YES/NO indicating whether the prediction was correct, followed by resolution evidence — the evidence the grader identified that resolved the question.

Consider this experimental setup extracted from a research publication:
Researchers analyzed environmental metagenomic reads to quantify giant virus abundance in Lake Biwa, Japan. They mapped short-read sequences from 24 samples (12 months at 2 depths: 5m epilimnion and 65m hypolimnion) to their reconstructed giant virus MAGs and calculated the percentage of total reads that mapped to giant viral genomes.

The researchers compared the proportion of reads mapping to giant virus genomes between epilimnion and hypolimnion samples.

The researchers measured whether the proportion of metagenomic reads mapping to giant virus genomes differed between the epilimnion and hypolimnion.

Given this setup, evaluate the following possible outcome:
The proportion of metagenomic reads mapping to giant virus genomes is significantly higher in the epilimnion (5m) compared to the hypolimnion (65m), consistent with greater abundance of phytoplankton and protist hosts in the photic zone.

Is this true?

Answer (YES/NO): YES